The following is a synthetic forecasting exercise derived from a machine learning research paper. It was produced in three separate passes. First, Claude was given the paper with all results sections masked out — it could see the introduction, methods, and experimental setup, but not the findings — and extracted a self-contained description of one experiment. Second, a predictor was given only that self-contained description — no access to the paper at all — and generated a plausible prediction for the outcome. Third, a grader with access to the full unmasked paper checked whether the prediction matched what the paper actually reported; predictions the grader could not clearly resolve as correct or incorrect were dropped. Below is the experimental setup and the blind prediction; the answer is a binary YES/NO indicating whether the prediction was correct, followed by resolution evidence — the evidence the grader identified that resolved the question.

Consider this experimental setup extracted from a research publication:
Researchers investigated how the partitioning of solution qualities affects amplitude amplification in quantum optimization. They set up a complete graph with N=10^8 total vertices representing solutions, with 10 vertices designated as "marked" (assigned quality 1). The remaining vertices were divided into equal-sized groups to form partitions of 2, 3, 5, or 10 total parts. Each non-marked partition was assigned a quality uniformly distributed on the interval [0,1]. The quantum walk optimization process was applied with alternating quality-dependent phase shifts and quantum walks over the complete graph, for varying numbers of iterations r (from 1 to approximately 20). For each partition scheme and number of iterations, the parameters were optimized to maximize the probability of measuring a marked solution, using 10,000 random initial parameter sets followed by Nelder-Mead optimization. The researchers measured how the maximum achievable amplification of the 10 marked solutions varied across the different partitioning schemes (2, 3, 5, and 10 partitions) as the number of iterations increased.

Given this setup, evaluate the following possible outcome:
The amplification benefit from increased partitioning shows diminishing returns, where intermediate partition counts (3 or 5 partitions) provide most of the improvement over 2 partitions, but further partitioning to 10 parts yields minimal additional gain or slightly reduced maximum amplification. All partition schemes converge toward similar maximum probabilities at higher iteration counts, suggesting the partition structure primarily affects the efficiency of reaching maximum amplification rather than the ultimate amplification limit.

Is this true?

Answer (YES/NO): NO